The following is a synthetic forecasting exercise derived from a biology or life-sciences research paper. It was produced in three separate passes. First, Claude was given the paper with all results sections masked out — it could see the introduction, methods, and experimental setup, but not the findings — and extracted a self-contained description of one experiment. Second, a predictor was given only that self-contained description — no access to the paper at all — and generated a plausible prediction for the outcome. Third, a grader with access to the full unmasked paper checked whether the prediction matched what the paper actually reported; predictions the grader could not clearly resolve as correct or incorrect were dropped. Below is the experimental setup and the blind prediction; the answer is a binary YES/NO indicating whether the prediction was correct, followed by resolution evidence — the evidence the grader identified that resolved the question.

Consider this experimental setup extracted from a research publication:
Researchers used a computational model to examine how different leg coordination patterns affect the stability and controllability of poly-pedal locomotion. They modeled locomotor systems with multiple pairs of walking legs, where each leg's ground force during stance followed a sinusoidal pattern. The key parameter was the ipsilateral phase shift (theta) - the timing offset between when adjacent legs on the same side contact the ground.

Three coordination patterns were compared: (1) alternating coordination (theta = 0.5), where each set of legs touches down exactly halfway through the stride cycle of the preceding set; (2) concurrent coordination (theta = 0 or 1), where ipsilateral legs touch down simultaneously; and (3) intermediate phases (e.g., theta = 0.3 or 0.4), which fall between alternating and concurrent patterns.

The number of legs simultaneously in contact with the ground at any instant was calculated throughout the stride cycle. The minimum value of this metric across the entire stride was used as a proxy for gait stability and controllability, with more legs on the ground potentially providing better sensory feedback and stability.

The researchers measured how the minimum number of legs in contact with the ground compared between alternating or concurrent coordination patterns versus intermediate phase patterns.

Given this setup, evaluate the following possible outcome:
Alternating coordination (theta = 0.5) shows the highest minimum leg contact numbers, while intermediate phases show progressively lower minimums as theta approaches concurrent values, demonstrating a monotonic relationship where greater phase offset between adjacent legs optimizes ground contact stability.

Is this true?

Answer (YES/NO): NO